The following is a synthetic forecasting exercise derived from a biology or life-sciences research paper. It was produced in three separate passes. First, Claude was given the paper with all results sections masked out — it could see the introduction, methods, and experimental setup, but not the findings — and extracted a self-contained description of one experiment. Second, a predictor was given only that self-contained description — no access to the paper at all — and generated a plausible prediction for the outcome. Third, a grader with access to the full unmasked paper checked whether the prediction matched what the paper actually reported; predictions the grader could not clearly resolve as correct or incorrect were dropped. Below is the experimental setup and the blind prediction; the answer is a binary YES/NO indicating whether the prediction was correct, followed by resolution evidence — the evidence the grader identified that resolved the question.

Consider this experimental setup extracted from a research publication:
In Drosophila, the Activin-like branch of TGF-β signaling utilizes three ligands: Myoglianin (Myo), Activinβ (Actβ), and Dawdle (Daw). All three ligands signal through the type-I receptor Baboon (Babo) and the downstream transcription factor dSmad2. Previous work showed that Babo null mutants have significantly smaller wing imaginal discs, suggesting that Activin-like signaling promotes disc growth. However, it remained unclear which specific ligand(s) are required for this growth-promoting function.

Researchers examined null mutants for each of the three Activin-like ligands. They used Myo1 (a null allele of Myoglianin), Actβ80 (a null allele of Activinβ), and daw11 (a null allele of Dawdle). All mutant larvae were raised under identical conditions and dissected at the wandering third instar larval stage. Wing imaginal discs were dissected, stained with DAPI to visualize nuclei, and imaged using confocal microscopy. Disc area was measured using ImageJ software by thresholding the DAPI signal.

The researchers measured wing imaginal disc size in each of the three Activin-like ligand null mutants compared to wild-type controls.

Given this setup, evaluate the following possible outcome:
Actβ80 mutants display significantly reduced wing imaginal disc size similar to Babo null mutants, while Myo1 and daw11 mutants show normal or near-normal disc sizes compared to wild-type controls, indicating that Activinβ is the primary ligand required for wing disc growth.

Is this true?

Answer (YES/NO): NO